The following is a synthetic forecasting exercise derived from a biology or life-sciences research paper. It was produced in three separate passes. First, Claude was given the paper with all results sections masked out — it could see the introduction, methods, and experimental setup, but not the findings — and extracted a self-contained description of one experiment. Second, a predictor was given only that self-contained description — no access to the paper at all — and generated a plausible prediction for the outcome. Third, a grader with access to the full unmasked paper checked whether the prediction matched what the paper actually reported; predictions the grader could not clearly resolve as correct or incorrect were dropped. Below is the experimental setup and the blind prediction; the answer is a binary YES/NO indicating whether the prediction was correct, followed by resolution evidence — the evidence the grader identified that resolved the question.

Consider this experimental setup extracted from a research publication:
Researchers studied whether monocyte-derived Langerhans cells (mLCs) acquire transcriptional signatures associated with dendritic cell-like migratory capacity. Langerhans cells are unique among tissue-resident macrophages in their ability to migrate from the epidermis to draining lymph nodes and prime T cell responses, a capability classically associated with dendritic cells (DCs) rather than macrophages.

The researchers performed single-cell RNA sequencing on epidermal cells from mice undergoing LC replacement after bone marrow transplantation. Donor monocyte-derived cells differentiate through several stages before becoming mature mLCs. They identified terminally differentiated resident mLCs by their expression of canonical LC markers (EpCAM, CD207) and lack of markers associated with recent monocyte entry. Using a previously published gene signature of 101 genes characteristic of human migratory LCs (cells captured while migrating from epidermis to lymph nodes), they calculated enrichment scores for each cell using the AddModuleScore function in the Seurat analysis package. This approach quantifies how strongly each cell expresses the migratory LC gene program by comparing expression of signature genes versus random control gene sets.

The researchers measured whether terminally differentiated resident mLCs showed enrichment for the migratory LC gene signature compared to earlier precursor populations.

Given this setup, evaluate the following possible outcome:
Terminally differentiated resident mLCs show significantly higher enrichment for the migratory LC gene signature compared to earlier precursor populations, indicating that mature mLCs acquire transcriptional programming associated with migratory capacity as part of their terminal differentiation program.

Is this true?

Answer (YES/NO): NO